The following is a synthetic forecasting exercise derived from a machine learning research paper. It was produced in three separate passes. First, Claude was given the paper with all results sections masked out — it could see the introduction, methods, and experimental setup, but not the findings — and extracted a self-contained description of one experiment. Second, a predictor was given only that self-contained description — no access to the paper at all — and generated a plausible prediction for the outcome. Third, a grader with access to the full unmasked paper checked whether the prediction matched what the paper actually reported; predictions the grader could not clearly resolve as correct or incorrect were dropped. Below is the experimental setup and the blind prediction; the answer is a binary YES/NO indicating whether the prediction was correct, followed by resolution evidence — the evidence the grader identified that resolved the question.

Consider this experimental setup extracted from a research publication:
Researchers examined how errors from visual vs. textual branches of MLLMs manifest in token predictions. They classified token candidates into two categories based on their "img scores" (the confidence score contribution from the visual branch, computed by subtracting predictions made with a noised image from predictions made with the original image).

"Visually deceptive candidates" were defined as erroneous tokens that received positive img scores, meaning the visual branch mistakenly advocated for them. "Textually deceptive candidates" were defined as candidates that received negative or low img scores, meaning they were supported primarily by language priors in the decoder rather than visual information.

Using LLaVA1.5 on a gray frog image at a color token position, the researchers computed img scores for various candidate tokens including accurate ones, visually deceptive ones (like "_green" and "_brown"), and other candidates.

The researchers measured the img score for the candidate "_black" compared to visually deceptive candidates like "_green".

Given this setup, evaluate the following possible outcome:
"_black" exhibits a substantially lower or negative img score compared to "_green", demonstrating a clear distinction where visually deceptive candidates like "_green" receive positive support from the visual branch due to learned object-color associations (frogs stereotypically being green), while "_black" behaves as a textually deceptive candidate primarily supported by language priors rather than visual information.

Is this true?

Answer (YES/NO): YES